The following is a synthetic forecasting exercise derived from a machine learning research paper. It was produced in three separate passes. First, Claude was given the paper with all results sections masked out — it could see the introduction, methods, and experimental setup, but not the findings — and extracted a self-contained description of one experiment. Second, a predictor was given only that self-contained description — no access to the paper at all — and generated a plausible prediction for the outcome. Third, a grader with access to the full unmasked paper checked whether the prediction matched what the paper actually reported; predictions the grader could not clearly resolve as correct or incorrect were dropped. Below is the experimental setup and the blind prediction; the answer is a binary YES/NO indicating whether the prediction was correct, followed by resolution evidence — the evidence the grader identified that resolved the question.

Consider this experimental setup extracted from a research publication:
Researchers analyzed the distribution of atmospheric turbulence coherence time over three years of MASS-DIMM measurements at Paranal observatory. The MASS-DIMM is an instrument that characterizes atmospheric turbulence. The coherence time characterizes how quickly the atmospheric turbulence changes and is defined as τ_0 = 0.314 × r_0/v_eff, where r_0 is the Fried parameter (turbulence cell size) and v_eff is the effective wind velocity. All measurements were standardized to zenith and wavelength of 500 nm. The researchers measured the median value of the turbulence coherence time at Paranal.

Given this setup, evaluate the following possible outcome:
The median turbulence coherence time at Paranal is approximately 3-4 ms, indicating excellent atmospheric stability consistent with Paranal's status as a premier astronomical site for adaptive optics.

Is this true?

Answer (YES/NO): NO